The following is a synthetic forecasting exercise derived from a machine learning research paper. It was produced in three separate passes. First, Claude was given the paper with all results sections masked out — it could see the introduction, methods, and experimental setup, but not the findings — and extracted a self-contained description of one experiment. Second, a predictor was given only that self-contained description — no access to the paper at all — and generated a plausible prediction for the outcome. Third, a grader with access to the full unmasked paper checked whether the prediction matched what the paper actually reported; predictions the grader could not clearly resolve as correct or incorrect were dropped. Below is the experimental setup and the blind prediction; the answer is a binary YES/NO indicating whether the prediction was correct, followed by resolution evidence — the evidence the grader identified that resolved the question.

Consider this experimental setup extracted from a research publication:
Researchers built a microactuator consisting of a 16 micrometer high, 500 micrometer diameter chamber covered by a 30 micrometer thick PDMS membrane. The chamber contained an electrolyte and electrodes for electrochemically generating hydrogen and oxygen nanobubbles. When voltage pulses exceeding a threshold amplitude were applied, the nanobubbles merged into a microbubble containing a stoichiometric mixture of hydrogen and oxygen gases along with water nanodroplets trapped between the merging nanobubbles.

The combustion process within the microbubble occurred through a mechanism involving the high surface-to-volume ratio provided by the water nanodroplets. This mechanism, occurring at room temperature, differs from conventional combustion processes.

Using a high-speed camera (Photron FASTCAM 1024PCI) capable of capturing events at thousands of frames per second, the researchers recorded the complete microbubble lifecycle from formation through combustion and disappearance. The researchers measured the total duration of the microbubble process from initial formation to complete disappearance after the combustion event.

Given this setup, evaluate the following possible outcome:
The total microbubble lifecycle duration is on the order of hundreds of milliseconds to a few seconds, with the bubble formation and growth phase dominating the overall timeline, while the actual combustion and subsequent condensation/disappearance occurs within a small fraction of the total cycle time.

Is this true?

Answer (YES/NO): NO